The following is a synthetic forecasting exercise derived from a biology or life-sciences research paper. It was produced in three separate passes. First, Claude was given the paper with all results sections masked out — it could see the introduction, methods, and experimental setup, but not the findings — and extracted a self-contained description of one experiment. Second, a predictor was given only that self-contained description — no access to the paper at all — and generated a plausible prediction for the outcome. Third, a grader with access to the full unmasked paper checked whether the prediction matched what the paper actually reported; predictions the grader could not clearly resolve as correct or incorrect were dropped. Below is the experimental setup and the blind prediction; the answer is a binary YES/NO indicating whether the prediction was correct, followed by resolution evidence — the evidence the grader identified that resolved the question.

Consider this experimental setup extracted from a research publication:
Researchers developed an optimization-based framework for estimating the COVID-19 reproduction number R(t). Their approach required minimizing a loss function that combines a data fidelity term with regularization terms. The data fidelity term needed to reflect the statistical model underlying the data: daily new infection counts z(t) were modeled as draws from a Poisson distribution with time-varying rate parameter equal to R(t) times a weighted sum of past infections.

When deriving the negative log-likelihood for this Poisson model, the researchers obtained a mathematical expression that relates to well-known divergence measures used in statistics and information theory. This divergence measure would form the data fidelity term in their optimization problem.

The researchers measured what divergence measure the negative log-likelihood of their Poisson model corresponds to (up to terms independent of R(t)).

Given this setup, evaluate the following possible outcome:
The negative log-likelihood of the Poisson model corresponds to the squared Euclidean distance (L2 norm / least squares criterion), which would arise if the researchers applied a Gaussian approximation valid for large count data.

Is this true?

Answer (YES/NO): NO